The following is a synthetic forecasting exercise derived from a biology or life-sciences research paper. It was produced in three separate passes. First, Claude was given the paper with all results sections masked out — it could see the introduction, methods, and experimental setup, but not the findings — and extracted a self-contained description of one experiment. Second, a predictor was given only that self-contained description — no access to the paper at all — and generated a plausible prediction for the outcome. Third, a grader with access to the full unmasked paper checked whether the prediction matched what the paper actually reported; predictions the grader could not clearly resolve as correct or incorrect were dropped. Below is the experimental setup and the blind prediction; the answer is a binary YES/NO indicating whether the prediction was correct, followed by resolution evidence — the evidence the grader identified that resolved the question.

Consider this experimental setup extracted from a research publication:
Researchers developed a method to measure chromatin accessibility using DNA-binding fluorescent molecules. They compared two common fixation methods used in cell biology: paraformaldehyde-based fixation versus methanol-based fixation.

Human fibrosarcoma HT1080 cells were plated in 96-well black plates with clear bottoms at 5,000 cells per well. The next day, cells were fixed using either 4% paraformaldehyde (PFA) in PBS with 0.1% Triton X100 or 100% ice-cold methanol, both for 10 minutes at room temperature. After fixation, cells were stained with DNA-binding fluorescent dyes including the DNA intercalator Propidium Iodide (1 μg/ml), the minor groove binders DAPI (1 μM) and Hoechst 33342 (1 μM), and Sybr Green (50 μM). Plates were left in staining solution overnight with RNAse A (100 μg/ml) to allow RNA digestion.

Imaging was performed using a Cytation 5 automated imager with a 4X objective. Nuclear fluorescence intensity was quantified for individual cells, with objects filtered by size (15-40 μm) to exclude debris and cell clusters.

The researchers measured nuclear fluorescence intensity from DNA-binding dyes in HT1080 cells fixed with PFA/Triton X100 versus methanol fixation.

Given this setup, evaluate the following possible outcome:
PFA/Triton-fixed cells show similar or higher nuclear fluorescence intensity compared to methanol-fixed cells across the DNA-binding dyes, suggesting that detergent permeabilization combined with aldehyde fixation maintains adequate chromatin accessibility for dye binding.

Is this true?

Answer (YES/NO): NO